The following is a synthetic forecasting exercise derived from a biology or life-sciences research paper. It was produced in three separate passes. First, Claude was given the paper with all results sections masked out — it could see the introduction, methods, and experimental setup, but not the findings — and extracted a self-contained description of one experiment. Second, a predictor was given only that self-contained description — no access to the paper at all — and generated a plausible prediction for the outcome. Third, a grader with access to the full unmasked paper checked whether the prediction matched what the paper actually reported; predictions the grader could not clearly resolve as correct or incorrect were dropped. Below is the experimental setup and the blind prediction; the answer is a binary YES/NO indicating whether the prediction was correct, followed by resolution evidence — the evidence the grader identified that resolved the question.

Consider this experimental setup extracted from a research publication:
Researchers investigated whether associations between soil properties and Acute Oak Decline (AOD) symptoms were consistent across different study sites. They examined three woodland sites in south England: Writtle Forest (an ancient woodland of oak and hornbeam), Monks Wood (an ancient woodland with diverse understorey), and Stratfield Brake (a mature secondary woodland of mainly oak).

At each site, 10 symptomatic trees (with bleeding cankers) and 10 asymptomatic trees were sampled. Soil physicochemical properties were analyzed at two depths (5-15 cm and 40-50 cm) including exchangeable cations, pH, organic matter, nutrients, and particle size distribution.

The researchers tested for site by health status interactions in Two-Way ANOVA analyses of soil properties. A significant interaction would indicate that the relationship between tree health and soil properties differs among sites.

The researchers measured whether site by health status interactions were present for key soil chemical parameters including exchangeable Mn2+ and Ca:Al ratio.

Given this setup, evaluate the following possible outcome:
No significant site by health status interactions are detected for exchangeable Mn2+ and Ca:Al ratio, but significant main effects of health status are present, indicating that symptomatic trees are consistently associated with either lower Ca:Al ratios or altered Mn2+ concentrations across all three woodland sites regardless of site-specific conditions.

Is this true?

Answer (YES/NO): NO